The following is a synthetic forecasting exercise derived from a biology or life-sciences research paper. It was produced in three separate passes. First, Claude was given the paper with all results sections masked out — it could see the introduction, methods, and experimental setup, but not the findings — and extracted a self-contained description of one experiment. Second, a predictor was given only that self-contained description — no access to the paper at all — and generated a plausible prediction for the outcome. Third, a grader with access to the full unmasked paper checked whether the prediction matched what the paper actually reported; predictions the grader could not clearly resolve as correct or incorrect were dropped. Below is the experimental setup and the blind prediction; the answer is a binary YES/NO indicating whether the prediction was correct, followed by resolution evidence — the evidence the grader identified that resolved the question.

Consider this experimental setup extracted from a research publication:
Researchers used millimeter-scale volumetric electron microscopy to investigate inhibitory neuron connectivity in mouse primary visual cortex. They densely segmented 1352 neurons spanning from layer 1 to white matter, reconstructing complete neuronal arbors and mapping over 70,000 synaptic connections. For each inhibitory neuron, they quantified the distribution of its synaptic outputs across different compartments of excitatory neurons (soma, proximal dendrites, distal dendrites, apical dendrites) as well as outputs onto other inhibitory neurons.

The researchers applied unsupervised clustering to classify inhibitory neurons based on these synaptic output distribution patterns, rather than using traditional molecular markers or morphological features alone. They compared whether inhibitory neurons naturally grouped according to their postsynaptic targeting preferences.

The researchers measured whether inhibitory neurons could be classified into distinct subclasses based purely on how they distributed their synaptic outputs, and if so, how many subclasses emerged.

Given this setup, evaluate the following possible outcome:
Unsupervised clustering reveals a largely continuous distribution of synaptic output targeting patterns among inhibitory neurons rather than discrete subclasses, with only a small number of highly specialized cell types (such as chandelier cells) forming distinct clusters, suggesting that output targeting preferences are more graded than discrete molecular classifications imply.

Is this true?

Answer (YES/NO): NO